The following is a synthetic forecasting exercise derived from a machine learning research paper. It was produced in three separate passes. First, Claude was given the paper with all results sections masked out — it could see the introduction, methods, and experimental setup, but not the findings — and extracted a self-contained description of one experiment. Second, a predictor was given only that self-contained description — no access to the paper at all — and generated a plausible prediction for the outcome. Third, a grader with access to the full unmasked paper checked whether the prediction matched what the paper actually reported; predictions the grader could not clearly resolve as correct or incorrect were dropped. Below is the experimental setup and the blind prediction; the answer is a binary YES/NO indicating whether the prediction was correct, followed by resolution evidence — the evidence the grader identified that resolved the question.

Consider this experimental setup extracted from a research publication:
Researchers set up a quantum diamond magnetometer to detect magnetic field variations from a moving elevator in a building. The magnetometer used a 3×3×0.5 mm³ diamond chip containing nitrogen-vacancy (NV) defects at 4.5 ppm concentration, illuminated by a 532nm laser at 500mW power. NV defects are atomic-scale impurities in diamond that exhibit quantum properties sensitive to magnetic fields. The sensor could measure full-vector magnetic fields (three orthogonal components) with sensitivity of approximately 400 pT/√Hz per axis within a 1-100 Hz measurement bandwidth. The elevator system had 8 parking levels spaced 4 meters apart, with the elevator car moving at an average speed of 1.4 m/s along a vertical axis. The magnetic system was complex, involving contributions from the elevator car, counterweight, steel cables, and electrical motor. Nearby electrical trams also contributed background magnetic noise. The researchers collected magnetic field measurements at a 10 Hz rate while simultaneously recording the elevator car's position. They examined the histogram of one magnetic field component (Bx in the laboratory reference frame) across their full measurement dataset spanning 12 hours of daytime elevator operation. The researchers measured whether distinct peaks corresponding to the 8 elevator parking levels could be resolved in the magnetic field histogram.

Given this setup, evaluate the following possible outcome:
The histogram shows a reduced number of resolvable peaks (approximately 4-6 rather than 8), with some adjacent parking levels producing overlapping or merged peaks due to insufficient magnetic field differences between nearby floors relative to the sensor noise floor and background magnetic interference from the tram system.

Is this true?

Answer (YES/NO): NO